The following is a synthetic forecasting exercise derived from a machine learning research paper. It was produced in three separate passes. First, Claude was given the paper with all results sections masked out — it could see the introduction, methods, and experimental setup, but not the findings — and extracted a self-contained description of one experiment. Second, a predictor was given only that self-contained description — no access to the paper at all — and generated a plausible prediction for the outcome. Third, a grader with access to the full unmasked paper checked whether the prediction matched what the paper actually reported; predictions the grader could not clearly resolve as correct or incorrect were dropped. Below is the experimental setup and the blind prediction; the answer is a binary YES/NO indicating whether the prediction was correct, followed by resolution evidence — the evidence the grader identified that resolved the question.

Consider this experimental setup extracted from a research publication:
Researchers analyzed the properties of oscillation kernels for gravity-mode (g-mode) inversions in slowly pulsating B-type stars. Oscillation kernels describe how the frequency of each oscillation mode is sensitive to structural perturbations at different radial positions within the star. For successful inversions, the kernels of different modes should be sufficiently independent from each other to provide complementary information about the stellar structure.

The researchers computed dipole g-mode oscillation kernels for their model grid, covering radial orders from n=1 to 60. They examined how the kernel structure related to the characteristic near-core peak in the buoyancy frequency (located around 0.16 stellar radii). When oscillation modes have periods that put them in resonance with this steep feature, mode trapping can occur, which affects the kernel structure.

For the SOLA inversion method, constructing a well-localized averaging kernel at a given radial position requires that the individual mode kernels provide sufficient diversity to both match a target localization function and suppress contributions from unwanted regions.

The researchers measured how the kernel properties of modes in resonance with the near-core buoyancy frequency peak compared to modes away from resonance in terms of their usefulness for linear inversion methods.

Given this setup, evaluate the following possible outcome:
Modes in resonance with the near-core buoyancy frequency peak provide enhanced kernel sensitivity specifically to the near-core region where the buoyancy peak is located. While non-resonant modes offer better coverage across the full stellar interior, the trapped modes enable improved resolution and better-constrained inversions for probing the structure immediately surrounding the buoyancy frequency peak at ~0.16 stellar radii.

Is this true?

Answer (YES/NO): NO